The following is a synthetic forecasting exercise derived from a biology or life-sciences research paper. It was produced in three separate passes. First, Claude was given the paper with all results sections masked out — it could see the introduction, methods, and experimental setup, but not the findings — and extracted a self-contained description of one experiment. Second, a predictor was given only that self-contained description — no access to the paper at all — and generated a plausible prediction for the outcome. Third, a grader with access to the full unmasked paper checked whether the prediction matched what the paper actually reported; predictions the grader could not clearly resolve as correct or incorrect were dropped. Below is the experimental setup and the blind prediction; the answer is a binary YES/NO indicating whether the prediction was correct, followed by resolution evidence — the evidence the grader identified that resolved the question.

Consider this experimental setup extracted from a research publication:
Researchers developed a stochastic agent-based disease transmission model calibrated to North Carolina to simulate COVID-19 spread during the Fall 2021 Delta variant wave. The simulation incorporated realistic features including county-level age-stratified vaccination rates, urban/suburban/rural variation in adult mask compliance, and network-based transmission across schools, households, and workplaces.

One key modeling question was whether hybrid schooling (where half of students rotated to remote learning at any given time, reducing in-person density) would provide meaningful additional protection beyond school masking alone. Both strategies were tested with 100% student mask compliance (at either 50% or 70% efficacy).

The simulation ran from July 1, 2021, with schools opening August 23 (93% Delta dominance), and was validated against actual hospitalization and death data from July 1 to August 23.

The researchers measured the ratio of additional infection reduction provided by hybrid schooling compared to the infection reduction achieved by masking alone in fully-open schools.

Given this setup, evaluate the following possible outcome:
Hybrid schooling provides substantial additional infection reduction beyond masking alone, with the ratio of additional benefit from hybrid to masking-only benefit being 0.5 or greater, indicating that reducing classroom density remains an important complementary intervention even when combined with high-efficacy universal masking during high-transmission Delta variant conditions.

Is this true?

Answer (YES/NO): NO